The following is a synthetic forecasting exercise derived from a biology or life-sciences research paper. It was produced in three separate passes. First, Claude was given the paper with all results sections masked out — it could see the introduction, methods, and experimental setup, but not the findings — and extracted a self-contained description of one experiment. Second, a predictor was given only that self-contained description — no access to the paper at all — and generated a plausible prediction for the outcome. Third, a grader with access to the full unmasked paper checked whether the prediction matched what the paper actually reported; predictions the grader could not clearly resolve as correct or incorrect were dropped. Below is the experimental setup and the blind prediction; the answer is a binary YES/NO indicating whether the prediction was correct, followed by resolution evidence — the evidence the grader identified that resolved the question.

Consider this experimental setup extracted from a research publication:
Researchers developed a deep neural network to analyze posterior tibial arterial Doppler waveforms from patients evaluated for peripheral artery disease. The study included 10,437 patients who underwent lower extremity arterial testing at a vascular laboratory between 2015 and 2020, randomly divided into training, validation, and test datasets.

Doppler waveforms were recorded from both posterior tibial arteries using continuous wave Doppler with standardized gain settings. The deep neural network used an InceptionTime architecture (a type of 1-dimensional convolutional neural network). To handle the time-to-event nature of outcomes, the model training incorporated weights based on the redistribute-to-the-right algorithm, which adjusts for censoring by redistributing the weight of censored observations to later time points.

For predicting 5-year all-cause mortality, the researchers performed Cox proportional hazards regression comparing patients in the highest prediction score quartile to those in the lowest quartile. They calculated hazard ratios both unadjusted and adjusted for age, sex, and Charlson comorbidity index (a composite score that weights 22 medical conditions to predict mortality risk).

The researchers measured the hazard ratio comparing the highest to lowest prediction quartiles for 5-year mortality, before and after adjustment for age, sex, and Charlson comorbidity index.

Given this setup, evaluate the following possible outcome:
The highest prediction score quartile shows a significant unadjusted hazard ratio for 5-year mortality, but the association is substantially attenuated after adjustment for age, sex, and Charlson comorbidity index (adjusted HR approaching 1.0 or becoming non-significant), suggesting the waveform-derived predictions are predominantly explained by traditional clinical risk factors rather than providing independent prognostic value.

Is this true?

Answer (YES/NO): NO